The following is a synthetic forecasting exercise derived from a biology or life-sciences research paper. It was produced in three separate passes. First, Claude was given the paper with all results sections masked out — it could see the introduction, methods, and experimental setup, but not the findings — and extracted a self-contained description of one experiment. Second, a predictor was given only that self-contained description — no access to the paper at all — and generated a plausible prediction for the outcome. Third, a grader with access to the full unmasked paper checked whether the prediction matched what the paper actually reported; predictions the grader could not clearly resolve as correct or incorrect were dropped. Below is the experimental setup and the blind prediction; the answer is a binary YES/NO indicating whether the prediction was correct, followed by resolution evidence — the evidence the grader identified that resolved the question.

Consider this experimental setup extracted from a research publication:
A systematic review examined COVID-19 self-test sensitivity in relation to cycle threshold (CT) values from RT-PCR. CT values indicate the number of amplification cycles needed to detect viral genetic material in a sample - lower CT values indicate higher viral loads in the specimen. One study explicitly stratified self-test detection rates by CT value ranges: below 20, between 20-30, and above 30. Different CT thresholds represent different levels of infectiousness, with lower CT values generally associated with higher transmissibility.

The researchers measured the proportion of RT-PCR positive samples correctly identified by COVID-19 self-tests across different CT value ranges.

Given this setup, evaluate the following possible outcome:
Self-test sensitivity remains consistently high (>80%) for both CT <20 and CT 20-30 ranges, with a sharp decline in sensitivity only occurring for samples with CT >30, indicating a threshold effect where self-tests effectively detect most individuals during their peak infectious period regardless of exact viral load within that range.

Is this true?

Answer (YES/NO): YES